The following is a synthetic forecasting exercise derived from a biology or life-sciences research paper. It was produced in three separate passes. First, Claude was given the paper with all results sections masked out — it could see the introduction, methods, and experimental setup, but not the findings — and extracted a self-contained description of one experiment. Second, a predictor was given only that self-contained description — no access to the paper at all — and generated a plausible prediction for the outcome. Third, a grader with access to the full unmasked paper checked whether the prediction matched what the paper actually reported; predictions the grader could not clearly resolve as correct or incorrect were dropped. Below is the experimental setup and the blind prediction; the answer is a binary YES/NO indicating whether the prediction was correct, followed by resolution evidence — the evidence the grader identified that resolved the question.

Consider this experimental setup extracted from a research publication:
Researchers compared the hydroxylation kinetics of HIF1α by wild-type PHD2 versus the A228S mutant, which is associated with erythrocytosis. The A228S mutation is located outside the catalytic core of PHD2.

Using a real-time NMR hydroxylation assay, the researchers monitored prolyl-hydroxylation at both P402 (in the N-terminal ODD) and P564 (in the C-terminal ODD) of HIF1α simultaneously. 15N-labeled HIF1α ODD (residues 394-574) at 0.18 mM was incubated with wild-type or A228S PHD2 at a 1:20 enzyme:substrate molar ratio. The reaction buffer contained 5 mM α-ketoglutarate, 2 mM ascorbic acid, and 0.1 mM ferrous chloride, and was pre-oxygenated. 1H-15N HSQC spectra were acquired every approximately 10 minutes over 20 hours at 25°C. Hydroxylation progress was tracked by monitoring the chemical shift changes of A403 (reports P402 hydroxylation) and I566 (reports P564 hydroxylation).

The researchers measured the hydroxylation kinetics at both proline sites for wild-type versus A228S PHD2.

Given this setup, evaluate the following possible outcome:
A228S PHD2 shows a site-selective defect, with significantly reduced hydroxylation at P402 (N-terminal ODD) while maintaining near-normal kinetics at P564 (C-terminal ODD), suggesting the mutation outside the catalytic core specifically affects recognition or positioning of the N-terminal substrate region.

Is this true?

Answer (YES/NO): NO